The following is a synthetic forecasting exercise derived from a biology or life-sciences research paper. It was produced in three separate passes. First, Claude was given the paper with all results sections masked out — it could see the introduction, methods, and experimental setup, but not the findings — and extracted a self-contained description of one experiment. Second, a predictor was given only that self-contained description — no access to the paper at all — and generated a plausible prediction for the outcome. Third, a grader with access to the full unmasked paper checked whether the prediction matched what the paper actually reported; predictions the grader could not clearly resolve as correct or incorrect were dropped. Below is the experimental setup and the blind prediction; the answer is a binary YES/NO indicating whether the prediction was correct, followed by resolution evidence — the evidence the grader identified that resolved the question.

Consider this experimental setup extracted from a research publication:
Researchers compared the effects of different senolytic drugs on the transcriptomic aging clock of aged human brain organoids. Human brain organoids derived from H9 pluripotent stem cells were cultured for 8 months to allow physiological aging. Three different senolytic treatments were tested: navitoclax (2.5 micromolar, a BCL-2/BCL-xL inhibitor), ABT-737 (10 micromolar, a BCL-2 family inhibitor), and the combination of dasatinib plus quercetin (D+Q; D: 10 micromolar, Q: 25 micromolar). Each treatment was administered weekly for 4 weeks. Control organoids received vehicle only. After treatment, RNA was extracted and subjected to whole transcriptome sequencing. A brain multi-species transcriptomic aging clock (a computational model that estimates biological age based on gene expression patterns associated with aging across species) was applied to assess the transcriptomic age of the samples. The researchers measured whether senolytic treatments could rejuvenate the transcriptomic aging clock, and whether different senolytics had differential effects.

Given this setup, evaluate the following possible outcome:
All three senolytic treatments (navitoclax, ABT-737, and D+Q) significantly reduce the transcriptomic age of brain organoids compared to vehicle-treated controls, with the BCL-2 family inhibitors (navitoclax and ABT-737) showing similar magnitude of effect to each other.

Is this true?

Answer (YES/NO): NO